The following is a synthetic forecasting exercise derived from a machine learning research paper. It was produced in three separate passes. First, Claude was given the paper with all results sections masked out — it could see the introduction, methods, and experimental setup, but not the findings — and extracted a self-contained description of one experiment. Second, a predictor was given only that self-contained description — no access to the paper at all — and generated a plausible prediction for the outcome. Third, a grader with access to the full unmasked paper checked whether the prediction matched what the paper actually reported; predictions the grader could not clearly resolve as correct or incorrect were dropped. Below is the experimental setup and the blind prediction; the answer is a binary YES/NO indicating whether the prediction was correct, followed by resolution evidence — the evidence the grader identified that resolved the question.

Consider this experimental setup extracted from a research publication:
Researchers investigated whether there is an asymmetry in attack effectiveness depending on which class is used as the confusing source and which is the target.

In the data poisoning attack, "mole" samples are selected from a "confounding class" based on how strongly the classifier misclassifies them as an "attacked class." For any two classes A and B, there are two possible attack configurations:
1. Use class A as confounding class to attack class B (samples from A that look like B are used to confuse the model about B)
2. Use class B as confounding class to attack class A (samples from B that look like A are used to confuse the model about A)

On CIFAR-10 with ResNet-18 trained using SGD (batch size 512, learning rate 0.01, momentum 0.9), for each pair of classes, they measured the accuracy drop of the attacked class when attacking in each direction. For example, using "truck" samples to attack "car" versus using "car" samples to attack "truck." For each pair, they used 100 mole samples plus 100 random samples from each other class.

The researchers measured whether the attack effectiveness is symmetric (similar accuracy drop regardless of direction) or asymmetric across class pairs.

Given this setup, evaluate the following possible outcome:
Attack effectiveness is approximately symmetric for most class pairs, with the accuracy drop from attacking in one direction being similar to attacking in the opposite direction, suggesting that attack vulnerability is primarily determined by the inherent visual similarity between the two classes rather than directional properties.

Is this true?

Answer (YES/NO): NO